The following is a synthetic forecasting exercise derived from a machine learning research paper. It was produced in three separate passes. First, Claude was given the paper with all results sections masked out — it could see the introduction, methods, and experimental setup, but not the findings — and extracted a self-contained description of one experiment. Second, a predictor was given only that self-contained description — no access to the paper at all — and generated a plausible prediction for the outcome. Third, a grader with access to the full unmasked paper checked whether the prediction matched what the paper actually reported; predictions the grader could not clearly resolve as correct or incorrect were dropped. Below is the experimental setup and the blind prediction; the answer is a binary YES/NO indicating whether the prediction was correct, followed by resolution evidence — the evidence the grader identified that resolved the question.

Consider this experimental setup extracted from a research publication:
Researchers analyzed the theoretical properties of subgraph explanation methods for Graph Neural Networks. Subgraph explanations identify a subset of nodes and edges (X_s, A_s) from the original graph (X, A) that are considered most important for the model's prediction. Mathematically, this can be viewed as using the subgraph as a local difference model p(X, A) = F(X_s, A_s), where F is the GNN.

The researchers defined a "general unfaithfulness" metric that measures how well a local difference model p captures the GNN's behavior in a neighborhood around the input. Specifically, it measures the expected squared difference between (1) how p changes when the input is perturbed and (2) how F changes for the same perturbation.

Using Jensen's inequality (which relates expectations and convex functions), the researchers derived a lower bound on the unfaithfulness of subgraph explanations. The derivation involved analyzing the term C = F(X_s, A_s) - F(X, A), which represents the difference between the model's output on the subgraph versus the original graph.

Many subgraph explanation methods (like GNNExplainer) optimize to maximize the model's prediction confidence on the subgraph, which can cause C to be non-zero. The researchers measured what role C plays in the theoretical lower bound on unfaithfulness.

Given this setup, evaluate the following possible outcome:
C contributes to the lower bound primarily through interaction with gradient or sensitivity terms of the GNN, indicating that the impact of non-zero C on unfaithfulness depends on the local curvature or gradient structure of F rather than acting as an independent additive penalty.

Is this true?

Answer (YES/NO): NO